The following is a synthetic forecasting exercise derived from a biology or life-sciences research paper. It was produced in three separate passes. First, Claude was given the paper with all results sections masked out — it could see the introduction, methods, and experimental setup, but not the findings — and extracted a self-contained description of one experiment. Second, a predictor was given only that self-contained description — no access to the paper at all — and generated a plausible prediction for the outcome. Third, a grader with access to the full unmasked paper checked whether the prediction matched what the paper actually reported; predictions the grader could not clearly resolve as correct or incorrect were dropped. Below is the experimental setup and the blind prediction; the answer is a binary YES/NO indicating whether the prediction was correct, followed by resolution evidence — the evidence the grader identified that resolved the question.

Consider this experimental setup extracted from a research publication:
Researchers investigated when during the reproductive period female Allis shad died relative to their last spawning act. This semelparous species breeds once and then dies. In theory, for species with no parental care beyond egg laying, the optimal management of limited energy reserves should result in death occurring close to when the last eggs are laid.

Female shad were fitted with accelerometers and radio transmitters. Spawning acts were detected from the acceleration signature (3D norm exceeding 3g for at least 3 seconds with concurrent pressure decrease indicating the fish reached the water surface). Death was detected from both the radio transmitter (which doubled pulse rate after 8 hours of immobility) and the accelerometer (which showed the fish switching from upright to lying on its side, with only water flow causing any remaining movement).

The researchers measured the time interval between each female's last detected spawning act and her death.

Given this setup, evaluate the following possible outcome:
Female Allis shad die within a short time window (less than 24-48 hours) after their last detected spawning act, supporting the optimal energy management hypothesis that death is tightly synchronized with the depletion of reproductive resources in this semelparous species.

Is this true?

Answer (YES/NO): NO